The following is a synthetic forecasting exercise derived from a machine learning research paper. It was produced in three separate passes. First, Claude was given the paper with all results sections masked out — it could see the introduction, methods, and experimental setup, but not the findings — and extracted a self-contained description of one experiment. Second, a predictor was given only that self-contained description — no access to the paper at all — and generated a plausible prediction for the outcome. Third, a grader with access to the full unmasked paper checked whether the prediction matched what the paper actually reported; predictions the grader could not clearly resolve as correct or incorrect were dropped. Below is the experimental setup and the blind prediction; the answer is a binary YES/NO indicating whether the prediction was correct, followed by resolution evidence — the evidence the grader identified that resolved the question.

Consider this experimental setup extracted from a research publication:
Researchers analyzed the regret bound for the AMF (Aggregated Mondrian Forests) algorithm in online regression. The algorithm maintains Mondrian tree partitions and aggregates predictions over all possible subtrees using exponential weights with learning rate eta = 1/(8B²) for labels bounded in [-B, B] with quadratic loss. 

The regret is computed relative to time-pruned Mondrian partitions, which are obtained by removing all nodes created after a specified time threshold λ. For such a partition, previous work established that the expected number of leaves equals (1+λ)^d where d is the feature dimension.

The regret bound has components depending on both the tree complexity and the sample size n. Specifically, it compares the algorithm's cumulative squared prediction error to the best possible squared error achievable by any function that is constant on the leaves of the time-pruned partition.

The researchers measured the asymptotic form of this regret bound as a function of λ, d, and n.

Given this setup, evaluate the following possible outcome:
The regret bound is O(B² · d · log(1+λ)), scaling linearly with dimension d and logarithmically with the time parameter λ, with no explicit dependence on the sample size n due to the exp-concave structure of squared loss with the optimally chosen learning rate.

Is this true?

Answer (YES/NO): NO